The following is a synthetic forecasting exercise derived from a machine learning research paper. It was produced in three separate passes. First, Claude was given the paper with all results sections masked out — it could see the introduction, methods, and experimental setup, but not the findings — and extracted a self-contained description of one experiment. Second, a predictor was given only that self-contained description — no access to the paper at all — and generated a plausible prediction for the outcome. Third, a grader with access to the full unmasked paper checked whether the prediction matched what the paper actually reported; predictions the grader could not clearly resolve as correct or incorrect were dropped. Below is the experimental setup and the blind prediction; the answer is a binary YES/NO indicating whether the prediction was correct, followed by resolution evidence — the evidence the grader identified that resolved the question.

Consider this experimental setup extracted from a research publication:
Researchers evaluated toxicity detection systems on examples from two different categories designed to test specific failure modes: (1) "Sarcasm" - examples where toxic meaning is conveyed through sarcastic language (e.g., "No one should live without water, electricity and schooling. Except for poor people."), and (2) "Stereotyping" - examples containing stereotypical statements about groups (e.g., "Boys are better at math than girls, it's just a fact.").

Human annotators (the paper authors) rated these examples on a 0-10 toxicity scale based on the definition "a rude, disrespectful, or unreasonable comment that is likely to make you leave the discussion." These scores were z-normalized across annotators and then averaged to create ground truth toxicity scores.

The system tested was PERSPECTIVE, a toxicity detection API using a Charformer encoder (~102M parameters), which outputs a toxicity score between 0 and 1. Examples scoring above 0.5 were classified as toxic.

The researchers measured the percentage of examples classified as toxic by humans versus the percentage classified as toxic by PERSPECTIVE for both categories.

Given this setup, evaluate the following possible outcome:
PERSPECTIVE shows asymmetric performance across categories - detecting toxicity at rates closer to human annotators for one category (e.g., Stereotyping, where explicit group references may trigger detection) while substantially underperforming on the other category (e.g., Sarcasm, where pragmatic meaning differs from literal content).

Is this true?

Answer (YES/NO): NO